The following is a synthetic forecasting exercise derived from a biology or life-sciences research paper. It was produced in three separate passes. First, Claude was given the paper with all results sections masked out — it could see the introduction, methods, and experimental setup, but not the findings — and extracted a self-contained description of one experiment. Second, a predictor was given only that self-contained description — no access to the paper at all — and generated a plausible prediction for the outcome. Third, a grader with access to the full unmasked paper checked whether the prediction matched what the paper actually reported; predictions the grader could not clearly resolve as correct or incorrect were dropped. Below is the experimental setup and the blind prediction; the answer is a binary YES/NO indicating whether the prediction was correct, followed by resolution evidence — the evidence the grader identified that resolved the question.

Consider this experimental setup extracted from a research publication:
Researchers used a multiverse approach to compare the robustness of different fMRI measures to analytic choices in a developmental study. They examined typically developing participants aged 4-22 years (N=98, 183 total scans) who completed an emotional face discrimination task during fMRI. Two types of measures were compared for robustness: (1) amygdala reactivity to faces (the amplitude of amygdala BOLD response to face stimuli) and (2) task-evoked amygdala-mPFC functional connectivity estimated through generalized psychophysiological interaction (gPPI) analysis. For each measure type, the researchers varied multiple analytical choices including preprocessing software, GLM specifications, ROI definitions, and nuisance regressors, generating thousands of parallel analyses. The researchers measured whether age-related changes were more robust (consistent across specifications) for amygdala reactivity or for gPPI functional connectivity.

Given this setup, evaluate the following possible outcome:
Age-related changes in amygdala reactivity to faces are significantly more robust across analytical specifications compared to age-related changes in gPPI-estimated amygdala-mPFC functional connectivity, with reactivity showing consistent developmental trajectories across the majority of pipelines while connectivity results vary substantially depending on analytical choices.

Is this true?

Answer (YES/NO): YES